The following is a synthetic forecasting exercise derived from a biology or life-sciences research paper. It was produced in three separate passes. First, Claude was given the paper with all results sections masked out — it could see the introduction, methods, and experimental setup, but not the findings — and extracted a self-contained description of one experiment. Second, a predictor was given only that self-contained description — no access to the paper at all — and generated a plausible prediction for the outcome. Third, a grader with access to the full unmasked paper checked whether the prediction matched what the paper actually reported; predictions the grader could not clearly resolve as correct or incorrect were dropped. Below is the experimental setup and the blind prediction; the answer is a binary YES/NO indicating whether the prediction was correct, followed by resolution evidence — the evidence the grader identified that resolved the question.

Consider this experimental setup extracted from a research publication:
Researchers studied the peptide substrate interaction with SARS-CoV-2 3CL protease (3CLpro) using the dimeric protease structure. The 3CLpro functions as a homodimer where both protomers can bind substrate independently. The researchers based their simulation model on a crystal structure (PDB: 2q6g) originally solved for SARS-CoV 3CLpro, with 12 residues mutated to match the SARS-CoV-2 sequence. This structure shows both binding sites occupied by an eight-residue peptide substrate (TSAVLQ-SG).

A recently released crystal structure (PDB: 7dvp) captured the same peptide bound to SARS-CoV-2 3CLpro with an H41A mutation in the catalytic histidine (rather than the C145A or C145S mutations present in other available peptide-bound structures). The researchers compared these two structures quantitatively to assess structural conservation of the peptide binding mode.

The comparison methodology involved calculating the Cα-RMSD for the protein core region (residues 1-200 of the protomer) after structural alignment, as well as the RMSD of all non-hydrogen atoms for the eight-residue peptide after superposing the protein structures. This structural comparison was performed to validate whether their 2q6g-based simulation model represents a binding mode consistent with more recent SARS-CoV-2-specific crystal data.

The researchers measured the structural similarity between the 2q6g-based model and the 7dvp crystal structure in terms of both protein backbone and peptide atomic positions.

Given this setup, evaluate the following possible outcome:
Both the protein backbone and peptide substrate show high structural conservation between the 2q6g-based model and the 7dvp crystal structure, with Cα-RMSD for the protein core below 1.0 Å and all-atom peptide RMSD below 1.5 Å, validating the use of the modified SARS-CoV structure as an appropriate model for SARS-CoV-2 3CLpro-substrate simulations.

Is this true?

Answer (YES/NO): YES